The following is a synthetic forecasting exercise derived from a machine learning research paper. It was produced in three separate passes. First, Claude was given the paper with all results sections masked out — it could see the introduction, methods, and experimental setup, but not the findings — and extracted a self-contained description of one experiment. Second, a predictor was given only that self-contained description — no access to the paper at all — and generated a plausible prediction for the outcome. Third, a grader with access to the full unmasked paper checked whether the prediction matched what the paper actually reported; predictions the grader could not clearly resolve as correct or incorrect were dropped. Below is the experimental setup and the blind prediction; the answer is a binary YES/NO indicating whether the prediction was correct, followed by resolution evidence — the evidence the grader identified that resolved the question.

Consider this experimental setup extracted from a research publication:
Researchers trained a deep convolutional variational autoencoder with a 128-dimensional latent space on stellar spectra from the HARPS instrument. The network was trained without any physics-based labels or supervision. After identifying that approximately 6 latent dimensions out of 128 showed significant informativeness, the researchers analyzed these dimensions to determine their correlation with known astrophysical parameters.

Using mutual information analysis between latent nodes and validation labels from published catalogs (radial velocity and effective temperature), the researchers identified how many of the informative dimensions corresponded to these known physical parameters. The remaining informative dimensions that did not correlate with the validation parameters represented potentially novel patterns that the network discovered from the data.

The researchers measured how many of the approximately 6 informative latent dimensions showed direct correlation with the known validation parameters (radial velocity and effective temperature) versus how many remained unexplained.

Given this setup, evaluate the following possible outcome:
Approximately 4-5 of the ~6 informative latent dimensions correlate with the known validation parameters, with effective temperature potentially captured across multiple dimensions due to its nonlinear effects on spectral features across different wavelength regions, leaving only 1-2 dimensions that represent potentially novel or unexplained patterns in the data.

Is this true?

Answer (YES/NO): NO